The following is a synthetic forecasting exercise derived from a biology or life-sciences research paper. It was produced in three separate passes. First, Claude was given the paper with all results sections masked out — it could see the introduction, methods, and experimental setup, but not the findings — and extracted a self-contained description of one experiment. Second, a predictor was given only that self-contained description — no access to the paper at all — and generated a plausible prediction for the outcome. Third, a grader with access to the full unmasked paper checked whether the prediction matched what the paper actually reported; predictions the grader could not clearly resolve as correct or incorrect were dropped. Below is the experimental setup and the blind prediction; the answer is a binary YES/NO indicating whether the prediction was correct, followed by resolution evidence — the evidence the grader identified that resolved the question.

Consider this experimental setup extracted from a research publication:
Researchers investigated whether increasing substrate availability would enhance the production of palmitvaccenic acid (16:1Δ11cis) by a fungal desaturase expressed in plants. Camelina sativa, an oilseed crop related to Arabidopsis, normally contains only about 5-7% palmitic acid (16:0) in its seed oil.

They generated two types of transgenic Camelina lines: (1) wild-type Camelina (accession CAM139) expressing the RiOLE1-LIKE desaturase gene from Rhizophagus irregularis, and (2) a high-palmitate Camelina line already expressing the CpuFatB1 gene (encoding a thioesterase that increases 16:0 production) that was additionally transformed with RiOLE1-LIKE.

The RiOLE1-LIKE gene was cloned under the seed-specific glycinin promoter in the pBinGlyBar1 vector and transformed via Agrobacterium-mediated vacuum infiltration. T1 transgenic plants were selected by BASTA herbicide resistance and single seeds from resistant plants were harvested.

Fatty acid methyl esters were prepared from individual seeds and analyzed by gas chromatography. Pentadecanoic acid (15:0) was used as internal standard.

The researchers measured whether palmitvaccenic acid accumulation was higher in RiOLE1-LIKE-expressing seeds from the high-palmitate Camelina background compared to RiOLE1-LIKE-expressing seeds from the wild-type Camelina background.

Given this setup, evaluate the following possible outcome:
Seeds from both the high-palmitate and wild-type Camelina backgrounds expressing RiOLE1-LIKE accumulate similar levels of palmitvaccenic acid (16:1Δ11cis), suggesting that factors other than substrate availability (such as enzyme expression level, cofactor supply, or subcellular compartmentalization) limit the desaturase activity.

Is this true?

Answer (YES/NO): NO